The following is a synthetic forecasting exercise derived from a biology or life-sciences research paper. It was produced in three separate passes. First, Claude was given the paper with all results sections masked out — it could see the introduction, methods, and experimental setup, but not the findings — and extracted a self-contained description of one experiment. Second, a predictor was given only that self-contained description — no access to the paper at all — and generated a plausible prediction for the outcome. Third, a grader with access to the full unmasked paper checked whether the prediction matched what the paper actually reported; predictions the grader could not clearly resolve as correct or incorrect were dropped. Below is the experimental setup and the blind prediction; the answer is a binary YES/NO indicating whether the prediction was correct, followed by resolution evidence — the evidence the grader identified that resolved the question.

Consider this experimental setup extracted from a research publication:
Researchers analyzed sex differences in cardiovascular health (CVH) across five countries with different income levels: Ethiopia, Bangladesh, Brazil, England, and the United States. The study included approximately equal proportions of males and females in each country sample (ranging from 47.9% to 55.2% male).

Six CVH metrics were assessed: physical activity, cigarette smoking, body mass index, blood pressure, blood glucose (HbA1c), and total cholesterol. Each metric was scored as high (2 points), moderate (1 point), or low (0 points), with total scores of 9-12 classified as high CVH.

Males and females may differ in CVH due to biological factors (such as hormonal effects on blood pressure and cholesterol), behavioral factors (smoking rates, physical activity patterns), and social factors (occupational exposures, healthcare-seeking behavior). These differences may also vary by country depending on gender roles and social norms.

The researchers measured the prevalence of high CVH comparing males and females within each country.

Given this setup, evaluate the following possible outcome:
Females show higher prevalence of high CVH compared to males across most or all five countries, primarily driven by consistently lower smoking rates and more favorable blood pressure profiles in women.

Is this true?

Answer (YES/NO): NO